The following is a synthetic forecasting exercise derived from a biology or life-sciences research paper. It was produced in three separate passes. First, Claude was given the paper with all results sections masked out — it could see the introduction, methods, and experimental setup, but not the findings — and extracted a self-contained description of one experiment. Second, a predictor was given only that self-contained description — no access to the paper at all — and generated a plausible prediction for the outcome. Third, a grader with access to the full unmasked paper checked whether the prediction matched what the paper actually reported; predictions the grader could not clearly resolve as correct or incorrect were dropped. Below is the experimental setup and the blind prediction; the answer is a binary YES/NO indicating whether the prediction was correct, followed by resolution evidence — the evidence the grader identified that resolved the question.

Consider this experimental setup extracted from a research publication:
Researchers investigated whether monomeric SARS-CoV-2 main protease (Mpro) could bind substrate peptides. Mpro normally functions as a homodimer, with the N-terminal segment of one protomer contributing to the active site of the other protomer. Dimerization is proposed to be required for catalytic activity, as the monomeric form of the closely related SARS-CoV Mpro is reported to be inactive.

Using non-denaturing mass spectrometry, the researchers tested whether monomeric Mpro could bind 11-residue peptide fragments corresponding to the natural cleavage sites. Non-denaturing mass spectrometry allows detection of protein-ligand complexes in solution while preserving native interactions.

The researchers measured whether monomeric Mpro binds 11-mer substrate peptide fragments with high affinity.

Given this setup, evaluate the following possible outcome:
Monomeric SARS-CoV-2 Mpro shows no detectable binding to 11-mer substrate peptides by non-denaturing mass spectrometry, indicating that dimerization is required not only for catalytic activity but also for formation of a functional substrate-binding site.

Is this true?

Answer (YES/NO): YES